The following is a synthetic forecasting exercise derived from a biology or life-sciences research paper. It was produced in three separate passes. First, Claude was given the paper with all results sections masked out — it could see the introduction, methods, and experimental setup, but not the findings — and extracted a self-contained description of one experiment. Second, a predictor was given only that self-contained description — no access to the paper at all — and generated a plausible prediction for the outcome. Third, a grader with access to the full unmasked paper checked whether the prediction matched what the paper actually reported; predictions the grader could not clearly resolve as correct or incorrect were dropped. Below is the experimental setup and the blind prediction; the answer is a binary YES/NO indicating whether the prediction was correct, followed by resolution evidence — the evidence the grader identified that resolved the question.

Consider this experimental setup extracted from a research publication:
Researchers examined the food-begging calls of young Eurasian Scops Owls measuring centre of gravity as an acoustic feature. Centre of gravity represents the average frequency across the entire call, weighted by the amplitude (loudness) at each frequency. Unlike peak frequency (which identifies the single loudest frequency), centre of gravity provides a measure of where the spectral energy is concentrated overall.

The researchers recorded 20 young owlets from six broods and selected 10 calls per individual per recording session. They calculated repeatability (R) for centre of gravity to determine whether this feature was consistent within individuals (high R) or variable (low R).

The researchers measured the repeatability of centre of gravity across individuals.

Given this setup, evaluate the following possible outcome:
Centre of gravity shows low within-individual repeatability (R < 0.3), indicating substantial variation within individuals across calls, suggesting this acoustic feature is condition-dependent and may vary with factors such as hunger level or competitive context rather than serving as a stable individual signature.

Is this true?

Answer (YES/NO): NO